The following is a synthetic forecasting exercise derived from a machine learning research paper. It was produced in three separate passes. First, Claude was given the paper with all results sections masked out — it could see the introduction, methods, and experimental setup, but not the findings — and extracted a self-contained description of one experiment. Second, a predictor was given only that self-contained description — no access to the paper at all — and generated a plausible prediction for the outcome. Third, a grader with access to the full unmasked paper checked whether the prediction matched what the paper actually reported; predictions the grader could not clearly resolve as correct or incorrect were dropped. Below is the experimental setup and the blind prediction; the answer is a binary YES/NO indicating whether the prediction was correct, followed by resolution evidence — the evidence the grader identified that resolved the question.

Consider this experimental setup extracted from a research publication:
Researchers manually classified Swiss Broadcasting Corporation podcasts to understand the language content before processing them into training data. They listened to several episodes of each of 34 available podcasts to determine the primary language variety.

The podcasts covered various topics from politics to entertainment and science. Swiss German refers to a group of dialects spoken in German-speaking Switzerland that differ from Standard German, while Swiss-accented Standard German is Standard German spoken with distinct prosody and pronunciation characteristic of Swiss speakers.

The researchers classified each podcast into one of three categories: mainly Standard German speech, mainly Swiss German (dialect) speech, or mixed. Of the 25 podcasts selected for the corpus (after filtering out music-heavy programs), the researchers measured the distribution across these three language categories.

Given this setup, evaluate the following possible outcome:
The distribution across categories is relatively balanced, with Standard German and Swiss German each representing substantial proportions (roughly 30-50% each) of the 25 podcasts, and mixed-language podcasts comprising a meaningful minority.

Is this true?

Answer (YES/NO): NO